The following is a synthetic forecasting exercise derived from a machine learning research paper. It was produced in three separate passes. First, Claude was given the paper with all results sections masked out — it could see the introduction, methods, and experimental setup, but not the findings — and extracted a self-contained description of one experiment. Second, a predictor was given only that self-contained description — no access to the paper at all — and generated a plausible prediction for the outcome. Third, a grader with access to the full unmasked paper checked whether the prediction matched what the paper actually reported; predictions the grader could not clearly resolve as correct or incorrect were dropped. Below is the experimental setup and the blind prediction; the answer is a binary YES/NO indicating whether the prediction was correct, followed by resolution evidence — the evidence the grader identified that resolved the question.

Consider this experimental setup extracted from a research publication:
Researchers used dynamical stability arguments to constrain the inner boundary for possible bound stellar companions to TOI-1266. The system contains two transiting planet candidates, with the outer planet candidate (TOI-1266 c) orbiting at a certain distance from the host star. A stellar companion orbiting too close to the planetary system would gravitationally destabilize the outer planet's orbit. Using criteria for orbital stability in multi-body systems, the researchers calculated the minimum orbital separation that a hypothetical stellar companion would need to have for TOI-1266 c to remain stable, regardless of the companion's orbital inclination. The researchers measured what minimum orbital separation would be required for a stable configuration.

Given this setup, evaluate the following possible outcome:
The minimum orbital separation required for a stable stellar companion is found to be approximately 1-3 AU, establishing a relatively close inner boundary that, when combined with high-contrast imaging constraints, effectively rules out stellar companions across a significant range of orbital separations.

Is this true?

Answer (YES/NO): NO